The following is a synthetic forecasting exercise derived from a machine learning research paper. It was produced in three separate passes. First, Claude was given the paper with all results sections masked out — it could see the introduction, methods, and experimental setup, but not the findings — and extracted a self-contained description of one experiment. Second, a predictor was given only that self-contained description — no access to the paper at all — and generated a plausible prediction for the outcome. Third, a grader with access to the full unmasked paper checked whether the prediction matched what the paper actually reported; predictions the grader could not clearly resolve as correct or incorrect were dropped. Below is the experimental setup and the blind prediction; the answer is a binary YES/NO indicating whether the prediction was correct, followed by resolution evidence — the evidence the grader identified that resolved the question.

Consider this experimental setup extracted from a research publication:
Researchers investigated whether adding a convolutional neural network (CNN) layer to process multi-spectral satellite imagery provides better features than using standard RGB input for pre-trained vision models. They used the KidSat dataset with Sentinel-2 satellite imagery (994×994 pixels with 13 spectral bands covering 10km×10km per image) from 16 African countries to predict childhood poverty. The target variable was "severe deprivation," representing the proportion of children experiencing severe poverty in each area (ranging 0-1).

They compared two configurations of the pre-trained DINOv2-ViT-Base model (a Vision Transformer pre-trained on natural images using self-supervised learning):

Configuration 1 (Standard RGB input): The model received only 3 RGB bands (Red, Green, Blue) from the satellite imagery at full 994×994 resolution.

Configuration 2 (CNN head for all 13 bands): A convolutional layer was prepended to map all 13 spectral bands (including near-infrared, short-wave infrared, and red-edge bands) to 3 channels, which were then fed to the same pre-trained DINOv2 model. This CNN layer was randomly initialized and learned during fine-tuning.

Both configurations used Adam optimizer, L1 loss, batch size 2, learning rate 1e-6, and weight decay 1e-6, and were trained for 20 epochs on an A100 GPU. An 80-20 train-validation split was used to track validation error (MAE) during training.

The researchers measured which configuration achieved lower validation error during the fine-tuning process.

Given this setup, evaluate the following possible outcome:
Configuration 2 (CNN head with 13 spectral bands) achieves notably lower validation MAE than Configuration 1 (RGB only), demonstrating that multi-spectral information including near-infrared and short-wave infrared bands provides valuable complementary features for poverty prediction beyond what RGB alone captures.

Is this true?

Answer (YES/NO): NO